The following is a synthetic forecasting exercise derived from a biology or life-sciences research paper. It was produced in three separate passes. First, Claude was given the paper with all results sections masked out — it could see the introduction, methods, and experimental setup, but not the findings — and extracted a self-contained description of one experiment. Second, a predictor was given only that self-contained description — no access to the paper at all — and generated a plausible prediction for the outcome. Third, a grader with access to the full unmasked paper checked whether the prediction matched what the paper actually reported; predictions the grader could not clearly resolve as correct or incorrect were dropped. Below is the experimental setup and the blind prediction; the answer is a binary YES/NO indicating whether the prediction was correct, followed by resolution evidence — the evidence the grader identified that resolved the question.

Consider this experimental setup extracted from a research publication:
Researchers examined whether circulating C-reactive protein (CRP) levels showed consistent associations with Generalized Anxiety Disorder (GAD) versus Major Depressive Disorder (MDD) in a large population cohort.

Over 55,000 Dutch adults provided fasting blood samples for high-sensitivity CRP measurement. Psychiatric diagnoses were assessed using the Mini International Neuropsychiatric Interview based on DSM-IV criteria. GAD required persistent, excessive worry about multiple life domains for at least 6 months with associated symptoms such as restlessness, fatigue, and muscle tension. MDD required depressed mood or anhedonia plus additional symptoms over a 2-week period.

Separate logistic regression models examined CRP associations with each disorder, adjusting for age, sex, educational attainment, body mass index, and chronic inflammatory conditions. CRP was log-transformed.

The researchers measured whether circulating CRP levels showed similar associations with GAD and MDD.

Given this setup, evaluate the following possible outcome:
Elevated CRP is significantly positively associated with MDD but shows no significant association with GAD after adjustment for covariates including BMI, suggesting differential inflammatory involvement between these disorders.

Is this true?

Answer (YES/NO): NO